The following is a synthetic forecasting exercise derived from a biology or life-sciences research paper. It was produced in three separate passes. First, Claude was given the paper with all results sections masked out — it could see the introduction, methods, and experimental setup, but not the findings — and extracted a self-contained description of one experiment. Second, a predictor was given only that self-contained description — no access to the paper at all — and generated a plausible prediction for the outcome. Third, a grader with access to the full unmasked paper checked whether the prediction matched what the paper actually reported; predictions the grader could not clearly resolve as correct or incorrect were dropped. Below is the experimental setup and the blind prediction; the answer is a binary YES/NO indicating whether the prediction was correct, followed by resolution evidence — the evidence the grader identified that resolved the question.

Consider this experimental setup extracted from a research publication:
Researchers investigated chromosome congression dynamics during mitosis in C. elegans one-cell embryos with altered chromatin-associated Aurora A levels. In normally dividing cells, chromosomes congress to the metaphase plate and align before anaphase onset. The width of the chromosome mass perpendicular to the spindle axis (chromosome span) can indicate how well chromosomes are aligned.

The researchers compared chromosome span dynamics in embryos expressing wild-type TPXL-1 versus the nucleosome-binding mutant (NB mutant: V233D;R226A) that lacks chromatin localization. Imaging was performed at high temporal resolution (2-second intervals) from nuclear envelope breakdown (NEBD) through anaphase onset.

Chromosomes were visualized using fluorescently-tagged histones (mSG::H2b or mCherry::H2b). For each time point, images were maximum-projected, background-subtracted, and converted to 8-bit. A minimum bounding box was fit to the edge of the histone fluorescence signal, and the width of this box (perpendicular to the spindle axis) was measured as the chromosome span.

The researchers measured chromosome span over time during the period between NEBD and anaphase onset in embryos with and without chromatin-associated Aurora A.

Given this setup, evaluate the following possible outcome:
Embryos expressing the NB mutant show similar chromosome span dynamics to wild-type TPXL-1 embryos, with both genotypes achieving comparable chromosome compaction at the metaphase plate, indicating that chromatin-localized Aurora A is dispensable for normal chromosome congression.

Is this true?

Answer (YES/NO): YES